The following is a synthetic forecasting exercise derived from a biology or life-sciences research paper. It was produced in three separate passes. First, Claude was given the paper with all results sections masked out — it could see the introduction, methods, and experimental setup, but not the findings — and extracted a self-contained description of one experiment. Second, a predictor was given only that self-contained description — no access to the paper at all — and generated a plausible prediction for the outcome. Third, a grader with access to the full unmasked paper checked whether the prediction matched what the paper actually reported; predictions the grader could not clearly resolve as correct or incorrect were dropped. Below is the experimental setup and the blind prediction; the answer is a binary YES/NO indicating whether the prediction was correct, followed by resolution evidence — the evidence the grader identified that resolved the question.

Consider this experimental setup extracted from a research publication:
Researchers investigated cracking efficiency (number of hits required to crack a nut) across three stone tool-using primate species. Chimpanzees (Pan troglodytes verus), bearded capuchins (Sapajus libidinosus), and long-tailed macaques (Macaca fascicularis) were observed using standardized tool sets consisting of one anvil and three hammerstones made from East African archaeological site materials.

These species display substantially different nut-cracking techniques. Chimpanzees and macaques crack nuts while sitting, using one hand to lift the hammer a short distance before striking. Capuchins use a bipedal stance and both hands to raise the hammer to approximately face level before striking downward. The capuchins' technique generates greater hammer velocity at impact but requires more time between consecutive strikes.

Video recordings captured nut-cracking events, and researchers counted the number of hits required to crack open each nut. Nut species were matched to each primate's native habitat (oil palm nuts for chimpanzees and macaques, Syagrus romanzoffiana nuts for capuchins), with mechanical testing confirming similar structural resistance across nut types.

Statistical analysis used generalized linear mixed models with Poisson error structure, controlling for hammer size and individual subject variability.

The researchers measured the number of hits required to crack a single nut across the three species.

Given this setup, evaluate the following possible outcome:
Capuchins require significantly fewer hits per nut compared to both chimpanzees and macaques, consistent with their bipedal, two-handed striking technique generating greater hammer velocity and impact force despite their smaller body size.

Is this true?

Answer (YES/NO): NO